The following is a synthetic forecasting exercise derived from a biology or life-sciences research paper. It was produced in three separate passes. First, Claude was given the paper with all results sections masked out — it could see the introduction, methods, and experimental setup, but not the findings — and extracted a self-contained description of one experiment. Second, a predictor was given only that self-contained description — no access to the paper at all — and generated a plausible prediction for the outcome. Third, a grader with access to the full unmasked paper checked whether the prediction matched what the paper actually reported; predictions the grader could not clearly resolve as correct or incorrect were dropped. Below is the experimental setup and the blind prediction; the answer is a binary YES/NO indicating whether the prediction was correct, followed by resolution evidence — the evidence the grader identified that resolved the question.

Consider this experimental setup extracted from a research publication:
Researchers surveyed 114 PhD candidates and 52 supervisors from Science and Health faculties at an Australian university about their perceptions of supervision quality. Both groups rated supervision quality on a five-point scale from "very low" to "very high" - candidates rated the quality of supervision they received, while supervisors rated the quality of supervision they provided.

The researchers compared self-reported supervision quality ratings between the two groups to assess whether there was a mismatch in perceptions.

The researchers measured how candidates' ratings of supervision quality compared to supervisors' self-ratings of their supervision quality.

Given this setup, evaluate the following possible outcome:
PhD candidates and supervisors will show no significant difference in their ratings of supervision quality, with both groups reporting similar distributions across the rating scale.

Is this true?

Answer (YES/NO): NO